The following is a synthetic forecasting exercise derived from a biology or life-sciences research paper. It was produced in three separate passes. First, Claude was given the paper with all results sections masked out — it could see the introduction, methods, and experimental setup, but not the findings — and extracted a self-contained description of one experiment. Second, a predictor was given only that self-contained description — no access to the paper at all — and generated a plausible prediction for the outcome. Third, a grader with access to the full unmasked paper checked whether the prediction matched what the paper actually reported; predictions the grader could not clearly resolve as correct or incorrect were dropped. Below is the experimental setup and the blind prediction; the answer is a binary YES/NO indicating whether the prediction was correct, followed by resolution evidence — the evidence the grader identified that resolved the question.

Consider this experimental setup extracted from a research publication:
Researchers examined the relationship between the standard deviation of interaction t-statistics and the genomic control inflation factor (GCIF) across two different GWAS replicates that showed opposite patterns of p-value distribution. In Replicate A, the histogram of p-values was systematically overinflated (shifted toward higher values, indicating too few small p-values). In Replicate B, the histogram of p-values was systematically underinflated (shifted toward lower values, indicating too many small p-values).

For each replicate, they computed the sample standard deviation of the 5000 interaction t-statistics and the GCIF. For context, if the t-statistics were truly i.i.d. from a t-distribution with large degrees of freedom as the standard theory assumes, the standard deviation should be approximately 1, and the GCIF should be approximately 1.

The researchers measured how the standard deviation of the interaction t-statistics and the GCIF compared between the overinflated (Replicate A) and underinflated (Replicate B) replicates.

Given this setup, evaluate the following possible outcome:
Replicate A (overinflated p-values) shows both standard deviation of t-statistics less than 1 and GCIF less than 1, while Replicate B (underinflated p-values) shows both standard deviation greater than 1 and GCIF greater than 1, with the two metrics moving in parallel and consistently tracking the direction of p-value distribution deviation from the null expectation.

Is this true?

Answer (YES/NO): YES